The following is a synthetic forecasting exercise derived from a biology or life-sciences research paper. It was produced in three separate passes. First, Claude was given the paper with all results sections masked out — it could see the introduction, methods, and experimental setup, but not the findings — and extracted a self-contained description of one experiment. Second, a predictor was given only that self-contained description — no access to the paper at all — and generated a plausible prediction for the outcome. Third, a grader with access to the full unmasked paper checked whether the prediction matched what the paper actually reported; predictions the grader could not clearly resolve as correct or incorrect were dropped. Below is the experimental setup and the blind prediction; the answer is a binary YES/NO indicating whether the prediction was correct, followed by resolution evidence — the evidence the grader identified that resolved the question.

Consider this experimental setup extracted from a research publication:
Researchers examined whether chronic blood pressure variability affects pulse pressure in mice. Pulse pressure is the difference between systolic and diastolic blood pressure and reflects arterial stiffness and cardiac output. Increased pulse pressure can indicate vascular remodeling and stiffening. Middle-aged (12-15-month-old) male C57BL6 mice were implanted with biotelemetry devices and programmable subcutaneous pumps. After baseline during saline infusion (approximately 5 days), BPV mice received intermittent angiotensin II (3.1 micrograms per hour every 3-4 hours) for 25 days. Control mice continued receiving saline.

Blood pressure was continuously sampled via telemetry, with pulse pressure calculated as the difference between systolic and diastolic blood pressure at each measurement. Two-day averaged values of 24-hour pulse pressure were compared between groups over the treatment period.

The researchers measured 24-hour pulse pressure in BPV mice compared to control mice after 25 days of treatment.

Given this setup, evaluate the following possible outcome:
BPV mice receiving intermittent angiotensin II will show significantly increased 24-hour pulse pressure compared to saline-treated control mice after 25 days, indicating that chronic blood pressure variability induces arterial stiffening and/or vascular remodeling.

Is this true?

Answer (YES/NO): YES